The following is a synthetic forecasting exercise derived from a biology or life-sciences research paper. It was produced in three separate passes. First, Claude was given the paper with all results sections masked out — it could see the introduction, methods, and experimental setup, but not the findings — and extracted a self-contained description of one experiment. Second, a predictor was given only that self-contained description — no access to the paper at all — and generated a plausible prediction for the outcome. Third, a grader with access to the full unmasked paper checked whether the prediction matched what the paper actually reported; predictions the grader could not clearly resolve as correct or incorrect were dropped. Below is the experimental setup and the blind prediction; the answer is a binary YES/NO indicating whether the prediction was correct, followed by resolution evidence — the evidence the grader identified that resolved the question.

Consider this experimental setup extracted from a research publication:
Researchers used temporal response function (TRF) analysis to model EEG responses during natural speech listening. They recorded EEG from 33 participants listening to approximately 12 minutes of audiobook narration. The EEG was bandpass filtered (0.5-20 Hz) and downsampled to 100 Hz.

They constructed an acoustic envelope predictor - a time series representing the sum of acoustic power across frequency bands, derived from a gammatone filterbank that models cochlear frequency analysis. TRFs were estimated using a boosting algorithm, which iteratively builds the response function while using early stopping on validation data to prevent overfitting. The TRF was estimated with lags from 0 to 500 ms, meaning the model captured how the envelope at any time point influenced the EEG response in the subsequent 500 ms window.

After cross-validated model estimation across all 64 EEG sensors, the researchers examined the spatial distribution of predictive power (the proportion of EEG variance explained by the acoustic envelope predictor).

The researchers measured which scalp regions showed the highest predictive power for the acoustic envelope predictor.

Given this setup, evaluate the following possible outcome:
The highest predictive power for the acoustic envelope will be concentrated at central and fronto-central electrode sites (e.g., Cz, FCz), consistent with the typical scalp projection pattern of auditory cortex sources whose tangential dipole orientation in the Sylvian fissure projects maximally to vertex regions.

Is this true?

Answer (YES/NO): NO